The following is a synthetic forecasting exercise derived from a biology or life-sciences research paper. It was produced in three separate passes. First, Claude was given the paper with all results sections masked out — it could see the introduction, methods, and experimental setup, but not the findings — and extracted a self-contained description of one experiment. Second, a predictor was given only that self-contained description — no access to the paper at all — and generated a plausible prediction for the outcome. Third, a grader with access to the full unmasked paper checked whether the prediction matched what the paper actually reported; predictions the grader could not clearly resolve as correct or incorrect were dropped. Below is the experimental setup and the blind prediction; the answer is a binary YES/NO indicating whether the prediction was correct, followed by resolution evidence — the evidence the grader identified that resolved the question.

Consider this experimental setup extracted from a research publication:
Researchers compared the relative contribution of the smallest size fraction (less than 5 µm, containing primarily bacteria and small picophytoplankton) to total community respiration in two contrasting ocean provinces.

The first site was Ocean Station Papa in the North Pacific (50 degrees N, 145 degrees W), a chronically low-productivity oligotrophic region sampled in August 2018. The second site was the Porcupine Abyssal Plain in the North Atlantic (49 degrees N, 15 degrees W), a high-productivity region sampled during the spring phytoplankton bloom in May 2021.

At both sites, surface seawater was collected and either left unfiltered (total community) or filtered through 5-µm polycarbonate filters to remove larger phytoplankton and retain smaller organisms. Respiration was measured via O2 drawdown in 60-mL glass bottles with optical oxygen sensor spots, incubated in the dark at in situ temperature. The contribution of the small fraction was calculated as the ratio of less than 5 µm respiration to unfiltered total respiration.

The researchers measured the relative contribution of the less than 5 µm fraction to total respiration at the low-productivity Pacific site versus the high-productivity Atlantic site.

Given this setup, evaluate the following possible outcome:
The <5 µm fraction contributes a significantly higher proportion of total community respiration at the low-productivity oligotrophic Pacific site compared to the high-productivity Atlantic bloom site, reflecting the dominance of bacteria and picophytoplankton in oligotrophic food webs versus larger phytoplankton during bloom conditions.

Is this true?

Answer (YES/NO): YES